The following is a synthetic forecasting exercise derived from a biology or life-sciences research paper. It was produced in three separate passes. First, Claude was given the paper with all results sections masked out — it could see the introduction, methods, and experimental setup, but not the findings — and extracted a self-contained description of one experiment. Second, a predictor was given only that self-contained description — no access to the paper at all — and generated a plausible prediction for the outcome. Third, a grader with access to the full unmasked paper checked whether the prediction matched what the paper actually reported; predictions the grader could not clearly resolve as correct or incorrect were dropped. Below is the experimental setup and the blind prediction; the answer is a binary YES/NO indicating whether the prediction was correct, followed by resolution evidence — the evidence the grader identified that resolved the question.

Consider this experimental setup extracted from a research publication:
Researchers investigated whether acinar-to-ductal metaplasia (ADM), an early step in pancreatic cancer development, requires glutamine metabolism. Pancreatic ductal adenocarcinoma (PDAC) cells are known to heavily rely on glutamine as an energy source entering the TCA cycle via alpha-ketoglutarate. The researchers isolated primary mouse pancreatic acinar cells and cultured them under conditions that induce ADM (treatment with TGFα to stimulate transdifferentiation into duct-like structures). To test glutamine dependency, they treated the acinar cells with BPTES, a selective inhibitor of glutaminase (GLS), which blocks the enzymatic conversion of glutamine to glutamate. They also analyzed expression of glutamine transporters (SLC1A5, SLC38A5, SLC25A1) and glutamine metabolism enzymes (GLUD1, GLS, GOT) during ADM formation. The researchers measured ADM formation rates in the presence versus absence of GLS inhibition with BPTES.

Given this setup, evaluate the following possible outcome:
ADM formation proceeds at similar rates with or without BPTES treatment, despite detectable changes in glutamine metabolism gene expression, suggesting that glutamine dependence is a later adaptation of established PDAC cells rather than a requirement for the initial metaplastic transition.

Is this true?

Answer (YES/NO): YES